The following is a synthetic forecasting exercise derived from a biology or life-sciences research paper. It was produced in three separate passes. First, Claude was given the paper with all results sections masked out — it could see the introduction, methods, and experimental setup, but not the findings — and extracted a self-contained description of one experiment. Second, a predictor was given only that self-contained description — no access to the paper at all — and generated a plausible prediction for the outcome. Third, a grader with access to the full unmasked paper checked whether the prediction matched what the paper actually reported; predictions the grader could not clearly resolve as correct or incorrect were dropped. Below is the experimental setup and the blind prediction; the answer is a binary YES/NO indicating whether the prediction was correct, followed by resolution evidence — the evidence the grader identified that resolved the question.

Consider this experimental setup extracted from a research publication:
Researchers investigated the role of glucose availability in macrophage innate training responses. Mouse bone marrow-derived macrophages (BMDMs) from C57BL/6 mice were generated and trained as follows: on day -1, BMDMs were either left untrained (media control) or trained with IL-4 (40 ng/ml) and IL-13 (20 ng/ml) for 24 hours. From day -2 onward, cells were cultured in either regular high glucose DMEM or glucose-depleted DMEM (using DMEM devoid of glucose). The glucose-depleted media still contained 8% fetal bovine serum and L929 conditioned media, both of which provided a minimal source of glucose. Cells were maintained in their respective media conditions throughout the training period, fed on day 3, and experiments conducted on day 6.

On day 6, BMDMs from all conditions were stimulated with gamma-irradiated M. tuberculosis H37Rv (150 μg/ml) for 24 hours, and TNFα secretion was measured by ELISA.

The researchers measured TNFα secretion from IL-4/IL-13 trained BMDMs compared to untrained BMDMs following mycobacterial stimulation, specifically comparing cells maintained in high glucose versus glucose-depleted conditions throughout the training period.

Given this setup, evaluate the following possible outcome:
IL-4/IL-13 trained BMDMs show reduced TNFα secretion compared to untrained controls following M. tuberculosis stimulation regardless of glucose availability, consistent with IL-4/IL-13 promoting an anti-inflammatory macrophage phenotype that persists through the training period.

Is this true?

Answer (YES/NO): NO